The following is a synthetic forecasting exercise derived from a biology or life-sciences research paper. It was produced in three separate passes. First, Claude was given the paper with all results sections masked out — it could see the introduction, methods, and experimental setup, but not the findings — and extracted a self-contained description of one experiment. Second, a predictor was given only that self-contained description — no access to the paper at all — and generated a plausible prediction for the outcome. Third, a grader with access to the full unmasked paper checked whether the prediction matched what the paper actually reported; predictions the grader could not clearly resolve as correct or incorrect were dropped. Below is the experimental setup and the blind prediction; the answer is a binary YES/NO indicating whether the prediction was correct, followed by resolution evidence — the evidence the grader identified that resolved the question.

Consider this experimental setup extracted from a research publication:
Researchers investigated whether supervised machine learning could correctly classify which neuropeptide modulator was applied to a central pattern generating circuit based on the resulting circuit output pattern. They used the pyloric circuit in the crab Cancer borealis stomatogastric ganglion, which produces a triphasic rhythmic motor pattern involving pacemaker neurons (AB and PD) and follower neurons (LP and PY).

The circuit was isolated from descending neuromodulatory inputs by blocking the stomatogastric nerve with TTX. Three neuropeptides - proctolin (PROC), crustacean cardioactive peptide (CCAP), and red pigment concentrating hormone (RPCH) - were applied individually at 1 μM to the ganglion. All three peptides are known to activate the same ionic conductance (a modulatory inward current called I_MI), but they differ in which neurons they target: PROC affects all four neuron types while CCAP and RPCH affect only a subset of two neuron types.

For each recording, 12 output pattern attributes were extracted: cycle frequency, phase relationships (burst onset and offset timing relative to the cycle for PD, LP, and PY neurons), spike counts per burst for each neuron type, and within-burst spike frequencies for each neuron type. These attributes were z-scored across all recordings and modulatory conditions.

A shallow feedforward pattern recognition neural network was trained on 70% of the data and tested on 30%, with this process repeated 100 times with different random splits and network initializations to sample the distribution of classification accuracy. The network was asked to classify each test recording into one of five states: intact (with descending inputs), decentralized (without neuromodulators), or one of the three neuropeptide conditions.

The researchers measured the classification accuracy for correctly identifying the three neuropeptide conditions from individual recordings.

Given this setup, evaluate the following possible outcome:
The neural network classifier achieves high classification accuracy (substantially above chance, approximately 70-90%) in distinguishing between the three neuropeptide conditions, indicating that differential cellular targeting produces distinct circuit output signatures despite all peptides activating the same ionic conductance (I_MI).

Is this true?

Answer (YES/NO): NO